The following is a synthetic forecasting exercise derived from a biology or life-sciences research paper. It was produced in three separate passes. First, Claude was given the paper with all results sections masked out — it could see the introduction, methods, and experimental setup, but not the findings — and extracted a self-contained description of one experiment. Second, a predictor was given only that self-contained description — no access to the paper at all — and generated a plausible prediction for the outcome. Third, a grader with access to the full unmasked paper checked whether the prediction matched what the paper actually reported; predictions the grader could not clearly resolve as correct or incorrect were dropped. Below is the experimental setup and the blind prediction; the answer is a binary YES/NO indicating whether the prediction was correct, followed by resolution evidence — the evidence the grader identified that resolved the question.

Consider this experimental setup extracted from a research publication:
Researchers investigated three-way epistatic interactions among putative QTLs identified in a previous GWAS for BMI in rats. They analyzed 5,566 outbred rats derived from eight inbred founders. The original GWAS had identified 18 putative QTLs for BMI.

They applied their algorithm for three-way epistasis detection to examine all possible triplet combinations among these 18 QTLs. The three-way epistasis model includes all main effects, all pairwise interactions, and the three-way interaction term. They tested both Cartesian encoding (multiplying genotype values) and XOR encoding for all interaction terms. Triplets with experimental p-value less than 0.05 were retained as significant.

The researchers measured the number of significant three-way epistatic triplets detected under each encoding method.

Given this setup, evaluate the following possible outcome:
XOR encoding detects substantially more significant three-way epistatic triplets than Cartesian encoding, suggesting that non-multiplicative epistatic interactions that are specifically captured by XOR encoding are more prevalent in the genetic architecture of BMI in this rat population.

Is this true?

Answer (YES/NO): YES